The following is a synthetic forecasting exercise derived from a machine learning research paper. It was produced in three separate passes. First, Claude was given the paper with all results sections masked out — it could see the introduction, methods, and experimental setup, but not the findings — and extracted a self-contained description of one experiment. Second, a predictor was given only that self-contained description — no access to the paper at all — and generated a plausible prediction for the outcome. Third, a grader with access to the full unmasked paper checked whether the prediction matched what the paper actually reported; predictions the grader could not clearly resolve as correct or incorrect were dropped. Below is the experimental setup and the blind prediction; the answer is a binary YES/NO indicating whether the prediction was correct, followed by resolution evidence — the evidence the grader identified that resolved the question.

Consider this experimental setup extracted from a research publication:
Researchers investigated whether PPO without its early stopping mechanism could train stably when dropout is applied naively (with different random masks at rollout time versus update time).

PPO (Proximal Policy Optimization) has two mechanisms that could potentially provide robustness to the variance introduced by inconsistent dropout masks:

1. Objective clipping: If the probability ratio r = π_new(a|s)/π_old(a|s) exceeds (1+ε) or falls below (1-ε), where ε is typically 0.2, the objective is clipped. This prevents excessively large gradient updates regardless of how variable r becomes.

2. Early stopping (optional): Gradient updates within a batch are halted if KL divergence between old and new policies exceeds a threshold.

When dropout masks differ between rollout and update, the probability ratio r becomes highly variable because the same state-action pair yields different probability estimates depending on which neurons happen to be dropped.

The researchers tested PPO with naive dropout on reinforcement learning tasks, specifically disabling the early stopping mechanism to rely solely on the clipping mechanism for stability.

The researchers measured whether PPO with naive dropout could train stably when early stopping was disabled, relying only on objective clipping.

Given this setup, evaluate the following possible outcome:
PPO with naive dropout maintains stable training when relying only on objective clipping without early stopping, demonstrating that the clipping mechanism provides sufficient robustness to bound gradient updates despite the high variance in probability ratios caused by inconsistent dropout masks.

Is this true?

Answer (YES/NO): YES